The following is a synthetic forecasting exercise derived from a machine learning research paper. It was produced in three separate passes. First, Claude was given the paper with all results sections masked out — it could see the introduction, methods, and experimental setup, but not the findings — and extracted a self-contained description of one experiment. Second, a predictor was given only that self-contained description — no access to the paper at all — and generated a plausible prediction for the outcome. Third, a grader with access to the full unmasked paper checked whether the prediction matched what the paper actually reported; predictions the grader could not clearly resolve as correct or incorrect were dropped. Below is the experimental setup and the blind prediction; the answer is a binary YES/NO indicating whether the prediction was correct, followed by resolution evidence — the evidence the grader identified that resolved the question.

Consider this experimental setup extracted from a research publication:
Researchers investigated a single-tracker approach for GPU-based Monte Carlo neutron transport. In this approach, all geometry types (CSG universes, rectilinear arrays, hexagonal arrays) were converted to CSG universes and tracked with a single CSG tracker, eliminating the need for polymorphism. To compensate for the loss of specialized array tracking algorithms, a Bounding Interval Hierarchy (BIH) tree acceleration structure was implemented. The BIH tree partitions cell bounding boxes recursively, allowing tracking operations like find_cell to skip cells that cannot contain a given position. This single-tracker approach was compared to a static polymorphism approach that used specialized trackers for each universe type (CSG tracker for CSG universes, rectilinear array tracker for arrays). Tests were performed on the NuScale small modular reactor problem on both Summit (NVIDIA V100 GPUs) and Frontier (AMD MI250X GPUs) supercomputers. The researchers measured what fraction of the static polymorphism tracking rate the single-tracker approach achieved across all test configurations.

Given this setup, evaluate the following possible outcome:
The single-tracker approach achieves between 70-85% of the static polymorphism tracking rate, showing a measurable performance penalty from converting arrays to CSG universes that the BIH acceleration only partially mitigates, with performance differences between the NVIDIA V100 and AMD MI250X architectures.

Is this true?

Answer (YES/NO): NO